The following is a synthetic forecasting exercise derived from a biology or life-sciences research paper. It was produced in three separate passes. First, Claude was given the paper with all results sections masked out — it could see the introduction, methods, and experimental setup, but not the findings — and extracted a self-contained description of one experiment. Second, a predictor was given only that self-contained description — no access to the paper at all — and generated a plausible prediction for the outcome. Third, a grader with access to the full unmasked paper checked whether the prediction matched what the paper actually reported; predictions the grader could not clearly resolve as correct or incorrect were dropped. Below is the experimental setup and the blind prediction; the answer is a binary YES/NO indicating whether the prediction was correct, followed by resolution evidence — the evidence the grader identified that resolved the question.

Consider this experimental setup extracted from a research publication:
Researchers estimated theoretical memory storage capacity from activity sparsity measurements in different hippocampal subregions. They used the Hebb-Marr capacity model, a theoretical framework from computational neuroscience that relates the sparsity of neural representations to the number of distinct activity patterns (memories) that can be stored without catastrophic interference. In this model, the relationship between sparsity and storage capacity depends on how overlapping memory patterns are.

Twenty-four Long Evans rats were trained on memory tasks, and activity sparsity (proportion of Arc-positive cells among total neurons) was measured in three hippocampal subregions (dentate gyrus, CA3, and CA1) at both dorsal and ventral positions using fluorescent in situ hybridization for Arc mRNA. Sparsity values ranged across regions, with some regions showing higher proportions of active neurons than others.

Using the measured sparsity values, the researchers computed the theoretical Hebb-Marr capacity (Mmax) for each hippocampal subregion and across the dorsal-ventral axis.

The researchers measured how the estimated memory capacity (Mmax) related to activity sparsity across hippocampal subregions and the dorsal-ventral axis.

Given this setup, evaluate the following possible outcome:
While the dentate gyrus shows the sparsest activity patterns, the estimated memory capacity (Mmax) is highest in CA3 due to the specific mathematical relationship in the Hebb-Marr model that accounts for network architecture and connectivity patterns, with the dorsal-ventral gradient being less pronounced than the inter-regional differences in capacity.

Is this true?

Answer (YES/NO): NO